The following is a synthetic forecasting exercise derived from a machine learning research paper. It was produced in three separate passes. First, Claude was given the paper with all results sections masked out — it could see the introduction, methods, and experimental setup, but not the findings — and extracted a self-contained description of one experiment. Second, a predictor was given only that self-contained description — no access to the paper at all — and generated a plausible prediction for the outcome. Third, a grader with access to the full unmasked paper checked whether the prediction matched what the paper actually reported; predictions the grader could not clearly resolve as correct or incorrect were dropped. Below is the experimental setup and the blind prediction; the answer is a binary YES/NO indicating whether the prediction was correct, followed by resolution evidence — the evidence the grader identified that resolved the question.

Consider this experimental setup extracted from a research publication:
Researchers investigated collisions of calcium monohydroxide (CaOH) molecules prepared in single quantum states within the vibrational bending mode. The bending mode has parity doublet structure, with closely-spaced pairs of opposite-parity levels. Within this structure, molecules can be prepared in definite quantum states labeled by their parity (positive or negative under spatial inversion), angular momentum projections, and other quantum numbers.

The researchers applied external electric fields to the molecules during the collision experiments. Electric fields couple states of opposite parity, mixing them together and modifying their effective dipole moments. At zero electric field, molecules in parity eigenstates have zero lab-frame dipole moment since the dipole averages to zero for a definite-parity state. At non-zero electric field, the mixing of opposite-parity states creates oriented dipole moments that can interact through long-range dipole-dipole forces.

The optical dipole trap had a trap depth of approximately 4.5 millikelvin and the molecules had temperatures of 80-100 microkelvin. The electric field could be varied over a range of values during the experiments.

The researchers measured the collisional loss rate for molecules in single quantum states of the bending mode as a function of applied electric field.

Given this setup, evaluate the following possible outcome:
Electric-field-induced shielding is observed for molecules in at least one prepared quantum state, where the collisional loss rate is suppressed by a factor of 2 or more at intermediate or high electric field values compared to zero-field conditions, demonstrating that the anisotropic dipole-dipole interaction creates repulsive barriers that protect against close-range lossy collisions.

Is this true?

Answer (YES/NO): NO